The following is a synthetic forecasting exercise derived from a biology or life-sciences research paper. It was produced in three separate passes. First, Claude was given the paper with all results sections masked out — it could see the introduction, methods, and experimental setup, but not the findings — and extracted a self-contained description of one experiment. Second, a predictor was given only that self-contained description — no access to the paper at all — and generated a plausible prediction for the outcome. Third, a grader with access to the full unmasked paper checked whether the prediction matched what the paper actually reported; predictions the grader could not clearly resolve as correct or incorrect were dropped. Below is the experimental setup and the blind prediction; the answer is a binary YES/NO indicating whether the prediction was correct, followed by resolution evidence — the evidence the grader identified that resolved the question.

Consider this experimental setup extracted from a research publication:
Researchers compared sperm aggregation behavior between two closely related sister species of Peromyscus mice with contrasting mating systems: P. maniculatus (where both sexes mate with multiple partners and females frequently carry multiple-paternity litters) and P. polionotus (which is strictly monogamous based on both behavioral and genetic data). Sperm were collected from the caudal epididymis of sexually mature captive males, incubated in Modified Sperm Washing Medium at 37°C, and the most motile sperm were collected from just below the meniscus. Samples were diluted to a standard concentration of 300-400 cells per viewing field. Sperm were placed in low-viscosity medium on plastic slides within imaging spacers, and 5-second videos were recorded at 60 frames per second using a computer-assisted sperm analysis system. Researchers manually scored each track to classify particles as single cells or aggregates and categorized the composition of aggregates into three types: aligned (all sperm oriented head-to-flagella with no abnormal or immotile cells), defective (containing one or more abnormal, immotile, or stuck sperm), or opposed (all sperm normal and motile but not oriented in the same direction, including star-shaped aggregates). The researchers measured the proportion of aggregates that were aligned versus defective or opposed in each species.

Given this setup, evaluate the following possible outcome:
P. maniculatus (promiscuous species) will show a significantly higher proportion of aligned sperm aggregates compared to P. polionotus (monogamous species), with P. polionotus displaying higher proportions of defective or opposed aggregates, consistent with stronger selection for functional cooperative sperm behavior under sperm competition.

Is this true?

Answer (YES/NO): YES